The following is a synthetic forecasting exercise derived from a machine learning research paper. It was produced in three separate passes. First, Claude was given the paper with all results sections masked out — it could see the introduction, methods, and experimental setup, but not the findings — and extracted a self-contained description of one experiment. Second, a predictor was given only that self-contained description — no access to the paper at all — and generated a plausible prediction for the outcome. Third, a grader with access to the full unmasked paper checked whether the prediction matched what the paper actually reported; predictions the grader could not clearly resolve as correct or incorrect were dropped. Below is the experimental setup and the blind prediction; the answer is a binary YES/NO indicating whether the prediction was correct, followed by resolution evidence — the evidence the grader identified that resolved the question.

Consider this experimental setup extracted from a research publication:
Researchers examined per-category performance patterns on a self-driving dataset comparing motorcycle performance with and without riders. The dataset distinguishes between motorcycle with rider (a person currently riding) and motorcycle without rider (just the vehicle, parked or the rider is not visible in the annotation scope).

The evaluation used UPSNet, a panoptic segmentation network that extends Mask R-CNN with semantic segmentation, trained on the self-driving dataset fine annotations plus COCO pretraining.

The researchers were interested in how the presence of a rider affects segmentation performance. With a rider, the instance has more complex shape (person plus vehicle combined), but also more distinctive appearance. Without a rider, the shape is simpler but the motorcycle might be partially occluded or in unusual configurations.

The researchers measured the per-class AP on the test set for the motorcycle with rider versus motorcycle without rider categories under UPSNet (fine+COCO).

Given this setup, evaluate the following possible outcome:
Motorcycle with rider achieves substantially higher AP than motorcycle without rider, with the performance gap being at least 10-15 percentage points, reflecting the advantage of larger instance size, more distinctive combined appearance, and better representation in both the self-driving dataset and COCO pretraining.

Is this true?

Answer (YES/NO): NO